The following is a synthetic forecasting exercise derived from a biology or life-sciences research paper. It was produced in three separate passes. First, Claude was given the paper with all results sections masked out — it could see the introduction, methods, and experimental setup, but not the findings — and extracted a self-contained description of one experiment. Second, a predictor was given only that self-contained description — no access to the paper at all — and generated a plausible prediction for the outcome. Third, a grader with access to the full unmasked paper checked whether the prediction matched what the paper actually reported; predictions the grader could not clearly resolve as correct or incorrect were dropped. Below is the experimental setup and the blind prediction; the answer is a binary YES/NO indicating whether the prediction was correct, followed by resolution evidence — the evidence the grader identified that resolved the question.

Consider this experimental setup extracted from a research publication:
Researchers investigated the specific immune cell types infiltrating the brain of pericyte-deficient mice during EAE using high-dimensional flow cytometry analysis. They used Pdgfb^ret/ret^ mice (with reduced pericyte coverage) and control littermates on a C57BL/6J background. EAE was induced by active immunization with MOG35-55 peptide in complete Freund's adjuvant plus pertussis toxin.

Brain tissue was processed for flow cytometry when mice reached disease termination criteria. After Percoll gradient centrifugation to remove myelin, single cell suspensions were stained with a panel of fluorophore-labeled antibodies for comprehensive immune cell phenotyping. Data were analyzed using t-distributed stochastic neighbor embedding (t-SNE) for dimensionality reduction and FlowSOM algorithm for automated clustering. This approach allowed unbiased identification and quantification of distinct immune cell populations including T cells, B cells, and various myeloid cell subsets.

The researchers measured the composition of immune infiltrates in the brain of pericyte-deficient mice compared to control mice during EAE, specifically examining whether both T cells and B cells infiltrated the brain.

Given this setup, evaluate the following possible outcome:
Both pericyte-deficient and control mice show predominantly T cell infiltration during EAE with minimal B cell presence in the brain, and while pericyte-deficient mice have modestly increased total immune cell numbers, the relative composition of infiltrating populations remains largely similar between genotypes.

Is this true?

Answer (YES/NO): NO